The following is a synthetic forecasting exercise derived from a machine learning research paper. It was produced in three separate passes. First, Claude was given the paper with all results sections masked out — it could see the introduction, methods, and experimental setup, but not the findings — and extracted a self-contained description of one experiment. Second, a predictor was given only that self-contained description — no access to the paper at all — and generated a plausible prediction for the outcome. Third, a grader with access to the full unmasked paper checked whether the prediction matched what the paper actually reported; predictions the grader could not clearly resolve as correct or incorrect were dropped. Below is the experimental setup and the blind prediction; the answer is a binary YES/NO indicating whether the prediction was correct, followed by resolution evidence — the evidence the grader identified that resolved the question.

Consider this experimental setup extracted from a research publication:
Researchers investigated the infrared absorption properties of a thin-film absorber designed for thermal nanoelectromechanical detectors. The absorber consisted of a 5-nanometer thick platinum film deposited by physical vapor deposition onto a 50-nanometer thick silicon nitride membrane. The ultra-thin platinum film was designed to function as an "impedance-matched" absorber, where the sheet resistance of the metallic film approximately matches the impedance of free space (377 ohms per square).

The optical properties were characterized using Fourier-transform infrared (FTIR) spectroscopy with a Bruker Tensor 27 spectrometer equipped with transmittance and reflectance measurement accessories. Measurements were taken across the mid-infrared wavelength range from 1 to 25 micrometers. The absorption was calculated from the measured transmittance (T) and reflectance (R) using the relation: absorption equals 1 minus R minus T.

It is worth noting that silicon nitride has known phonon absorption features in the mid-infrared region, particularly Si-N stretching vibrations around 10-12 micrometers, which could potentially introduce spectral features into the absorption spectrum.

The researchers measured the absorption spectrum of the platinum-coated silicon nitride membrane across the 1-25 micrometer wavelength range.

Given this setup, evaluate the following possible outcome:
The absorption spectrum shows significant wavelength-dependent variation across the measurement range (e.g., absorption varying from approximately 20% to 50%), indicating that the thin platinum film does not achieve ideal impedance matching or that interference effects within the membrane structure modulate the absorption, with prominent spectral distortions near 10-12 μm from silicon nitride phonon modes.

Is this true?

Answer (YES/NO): NO